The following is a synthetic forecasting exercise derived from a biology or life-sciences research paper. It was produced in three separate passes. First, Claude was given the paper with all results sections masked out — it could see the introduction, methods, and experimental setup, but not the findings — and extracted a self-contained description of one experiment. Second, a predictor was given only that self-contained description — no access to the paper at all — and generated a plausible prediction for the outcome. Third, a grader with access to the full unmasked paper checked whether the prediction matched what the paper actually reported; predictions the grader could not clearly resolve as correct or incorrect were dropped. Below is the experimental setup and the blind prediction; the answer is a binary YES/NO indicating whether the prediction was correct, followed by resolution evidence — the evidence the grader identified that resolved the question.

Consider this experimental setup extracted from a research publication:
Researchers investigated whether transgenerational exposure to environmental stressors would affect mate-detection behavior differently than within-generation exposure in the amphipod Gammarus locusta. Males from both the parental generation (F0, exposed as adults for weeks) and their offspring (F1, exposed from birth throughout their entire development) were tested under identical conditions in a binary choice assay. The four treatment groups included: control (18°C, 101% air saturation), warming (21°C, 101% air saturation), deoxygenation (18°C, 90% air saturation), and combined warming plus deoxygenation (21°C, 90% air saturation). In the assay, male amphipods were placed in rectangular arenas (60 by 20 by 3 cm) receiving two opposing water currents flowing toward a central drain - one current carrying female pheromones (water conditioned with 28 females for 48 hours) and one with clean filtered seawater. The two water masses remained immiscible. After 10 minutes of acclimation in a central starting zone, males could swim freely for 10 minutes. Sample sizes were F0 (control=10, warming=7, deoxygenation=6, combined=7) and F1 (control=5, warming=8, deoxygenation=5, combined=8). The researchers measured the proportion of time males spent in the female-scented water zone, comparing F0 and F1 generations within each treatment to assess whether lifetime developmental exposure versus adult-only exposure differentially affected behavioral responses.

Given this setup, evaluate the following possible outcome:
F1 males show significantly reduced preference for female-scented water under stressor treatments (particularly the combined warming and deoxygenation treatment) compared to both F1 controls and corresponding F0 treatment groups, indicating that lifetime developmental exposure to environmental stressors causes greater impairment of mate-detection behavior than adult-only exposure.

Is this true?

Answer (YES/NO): NO